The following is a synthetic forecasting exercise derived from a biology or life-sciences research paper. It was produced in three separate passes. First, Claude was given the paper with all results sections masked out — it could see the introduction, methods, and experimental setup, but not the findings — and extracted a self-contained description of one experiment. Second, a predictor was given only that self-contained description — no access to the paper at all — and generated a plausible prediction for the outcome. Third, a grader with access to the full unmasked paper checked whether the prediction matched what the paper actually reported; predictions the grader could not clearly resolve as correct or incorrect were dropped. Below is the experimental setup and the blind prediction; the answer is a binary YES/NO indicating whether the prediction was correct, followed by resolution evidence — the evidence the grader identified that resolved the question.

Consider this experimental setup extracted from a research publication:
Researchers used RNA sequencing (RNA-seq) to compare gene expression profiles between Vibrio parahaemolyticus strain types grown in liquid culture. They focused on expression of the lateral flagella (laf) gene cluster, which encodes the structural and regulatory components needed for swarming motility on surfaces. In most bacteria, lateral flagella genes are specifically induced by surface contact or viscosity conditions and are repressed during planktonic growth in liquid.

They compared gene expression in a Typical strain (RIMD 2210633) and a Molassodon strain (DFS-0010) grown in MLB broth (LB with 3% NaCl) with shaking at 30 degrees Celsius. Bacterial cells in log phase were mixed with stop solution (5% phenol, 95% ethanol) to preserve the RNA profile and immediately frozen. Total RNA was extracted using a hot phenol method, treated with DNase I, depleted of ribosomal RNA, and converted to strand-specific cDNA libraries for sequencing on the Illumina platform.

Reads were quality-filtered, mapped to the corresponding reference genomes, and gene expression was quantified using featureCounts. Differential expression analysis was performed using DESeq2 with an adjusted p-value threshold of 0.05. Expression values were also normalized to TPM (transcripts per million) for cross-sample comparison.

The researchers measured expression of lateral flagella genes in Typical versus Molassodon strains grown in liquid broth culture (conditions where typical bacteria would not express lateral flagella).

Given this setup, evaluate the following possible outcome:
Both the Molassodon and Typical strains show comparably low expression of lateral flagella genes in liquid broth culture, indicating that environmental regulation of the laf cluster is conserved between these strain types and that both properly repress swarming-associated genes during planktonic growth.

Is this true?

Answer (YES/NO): NO